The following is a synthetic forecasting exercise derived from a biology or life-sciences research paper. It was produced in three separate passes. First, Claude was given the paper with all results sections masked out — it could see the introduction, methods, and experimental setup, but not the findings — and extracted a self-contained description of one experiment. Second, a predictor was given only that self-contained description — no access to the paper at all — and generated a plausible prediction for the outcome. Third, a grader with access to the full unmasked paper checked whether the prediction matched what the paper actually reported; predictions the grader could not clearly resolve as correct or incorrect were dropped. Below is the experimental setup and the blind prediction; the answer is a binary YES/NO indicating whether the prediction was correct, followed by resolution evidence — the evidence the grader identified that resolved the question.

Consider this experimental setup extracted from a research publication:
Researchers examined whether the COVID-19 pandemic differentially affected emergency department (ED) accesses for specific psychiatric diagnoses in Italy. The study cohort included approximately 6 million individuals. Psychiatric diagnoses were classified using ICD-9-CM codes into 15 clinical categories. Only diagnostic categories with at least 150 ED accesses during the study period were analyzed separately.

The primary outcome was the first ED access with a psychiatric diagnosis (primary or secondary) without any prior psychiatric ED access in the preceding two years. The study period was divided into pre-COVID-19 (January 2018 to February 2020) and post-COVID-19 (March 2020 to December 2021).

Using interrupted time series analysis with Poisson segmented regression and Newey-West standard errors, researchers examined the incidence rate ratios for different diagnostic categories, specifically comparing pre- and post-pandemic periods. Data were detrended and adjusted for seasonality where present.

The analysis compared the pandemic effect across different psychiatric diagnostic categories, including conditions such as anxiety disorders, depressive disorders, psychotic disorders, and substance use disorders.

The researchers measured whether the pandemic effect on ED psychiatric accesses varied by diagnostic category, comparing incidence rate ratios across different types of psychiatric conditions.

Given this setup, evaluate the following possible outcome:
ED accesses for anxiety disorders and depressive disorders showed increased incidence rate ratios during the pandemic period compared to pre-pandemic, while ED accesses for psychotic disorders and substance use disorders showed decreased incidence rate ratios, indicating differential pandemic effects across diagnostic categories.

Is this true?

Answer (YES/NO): NO